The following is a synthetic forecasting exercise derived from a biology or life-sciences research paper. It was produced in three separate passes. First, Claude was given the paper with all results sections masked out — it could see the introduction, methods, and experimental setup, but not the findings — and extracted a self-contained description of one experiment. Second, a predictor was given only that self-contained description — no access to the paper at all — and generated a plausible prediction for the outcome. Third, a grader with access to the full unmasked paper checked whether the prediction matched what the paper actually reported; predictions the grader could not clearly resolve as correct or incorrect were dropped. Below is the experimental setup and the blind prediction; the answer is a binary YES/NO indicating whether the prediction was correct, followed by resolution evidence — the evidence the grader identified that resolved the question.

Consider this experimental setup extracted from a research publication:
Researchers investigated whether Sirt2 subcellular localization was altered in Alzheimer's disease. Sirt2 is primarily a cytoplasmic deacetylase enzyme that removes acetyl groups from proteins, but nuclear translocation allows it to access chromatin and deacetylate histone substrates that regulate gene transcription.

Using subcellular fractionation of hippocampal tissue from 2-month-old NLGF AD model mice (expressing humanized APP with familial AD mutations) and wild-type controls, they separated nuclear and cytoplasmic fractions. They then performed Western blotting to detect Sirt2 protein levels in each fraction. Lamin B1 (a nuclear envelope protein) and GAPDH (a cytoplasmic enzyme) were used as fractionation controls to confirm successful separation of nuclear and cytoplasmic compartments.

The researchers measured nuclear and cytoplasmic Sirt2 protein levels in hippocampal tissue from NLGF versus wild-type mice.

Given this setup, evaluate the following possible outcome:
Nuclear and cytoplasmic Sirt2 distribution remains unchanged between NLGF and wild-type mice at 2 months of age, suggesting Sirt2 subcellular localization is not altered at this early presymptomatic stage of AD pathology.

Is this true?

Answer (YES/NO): NO